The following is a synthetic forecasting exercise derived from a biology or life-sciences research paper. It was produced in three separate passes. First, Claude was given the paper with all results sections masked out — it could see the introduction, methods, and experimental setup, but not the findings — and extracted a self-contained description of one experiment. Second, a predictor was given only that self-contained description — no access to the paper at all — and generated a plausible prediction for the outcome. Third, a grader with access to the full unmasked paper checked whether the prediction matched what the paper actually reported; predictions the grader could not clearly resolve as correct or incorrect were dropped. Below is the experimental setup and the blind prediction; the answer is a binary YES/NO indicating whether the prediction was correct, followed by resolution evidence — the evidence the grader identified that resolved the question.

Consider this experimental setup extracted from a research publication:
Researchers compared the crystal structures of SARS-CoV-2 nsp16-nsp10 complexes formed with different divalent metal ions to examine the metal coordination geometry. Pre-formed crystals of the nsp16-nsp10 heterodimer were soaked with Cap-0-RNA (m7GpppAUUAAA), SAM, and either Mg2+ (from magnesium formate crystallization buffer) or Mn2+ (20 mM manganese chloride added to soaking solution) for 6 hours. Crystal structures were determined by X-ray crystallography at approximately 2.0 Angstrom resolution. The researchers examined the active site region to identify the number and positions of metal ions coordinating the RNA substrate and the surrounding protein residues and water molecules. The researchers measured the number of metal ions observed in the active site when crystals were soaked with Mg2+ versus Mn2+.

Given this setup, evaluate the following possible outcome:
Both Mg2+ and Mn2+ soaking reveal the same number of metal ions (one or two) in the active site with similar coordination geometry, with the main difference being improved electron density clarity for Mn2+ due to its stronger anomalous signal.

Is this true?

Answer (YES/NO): NO